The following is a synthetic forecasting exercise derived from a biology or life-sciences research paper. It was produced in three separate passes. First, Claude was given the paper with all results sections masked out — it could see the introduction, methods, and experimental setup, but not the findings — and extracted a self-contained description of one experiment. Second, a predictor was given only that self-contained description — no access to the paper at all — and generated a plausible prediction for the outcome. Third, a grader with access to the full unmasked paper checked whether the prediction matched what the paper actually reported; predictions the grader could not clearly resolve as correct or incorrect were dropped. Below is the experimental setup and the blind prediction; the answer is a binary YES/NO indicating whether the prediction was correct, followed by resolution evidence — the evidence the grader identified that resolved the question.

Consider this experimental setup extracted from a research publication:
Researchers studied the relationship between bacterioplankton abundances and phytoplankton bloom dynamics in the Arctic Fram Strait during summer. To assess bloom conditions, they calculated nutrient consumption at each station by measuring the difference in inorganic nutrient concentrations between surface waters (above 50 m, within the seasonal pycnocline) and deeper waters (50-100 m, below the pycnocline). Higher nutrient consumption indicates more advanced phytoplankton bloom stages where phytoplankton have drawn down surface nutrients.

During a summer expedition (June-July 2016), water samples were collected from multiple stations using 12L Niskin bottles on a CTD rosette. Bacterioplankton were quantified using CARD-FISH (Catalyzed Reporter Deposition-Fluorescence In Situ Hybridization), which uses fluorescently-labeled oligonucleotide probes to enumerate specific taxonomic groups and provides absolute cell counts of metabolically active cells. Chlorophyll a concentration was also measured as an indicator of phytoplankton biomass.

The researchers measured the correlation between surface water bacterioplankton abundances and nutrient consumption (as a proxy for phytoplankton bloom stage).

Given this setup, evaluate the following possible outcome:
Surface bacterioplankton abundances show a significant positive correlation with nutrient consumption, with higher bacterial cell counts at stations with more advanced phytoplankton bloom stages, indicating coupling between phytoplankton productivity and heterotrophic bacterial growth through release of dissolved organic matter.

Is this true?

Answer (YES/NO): NO